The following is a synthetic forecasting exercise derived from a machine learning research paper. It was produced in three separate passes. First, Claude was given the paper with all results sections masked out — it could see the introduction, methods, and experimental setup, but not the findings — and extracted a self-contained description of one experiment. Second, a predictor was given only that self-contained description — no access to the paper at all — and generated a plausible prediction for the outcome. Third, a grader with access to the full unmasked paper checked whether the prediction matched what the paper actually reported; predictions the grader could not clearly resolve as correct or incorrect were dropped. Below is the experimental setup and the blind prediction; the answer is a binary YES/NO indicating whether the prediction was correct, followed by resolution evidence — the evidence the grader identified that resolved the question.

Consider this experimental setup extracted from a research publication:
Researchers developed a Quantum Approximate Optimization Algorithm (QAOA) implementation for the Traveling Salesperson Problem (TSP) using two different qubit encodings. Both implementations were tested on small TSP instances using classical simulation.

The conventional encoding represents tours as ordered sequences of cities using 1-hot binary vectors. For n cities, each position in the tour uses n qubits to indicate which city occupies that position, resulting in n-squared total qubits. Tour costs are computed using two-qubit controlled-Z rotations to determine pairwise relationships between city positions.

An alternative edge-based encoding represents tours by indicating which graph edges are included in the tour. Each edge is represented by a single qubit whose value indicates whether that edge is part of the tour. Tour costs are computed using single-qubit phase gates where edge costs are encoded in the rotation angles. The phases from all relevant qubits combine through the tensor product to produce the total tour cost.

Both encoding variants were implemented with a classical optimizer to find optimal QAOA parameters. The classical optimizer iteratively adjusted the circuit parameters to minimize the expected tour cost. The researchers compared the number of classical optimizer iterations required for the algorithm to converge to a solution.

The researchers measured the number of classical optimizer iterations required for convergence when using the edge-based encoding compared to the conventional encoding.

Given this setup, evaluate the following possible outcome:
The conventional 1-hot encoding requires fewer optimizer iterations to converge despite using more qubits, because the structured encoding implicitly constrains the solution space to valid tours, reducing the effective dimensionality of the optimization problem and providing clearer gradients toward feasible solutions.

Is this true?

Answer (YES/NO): YES